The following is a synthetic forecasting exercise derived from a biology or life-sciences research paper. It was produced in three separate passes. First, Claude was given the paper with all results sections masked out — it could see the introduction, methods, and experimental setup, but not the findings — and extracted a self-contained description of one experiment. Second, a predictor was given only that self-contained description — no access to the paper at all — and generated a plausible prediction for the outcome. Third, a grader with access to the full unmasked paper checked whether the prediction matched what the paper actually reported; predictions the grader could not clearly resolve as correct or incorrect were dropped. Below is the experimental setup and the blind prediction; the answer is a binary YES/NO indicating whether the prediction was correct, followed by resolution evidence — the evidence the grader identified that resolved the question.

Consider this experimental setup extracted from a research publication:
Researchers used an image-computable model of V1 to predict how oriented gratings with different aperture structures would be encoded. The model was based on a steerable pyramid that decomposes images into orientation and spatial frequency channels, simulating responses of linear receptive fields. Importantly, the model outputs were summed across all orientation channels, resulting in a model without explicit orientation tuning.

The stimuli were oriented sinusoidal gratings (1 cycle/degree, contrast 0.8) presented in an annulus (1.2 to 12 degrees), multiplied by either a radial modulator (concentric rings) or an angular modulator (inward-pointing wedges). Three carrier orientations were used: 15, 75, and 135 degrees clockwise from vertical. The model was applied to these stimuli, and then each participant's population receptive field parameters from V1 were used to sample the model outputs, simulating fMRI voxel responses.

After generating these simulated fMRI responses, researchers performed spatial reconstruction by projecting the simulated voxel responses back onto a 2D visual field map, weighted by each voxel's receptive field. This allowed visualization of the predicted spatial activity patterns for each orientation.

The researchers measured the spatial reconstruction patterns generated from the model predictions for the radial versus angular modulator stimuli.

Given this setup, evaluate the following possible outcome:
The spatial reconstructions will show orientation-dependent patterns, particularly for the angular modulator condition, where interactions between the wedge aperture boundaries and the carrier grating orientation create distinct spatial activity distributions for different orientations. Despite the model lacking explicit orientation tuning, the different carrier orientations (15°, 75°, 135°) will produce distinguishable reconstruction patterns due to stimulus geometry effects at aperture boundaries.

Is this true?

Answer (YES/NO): YES